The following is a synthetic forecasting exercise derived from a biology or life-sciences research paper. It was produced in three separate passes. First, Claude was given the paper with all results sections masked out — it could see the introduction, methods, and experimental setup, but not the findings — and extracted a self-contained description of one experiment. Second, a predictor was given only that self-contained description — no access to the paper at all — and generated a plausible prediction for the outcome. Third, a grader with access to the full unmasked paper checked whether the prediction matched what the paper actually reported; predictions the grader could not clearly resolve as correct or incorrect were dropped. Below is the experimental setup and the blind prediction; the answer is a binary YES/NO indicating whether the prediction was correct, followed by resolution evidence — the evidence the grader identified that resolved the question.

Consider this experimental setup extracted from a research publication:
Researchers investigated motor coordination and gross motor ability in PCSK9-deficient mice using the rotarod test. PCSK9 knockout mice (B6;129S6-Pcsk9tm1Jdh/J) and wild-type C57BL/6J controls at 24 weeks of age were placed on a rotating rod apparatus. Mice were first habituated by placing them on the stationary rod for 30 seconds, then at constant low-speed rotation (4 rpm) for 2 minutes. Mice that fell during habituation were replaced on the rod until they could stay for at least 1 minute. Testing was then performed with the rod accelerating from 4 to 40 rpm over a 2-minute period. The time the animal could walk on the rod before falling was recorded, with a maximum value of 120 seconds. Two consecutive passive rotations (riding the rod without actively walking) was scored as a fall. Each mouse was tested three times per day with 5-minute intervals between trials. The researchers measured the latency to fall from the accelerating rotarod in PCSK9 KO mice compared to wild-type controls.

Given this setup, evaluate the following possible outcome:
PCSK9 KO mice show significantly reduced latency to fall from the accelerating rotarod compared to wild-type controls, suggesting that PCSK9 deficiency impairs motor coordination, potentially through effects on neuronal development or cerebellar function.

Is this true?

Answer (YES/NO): NO